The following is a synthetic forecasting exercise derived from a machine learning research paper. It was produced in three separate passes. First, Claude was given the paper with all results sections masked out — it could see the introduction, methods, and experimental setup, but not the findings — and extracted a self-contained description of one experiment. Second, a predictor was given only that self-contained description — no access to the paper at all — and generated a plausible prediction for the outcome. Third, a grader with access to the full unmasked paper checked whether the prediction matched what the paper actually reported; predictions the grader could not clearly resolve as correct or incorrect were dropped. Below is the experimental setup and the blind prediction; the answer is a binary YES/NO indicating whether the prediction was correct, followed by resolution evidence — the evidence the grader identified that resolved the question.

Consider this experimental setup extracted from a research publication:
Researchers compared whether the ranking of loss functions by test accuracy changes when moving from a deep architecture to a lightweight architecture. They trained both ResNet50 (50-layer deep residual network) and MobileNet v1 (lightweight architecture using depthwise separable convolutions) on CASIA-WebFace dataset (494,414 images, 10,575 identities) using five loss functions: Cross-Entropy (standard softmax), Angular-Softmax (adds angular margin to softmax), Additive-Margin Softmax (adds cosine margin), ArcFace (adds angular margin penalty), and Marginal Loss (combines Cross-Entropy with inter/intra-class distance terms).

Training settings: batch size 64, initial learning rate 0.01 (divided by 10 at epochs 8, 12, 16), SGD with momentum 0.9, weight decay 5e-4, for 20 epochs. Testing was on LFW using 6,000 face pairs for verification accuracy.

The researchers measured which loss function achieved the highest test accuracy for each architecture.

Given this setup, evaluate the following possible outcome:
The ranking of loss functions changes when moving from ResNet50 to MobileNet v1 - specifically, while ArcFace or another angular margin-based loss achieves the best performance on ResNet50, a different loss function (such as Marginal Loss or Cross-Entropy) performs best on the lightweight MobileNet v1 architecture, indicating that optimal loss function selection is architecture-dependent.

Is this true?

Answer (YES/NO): NO